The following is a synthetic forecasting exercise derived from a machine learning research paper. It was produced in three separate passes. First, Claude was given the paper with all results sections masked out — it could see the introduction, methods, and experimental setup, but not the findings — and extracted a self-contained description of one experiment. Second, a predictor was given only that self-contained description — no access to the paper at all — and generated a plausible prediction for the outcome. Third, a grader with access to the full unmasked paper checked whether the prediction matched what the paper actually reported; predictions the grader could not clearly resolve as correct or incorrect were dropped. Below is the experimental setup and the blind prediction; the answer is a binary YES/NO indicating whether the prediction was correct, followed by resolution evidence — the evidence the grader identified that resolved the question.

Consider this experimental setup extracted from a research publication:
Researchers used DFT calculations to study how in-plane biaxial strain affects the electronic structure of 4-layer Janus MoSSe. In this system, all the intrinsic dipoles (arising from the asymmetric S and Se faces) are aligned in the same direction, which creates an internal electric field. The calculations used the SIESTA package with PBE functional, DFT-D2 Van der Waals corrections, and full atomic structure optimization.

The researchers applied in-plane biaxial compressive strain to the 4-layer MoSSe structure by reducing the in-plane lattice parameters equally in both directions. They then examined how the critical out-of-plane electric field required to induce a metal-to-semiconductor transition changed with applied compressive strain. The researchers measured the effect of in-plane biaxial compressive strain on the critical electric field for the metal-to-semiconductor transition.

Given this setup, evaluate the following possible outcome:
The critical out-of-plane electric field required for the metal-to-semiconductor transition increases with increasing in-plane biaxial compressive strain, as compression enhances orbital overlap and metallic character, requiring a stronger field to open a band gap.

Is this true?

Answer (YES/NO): NO